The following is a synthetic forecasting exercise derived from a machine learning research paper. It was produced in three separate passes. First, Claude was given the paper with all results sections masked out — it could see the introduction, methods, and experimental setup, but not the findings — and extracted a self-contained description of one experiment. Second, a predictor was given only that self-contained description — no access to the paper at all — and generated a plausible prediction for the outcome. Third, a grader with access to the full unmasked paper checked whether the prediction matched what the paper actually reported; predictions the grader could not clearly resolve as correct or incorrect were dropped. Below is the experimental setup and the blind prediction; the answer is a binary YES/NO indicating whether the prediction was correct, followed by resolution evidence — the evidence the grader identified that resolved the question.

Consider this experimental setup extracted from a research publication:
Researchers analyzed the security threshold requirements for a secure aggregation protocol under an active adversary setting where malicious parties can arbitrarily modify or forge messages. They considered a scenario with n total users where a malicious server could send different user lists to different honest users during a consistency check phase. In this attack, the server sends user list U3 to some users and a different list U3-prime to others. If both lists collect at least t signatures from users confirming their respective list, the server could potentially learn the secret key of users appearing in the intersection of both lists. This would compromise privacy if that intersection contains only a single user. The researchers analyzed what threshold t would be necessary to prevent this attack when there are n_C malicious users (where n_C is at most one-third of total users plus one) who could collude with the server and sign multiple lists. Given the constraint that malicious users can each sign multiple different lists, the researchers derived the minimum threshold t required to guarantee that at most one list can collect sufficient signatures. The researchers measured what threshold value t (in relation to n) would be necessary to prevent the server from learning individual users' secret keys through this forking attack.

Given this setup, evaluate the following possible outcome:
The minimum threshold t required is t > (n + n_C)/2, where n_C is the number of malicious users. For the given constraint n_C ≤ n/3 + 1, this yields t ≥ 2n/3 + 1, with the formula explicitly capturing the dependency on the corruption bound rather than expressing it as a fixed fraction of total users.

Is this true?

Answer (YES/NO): NO